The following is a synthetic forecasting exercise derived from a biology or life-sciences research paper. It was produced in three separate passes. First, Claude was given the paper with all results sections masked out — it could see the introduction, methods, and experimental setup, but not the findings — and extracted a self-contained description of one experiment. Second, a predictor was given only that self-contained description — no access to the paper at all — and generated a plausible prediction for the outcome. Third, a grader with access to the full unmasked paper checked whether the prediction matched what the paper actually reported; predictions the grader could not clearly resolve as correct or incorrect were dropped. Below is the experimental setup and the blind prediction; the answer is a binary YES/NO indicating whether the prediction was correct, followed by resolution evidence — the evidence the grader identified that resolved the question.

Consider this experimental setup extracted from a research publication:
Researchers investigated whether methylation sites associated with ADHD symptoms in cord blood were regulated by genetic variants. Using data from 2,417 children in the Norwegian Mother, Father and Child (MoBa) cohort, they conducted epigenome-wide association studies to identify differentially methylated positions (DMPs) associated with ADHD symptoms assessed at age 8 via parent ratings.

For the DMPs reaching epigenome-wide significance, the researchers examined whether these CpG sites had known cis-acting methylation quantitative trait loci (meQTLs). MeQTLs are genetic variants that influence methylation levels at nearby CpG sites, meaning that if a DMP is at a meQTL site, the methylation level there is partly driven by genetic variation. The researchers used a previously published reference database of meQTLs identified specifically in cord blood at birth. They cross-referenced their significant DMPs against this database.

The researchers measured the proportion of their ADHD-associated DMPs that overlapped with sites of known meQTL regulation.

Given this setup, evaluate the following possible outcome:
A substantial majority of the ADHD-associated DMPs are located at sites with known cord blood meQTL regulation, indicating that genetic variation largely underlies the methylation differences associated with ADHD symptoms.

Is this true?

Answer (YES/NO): NO